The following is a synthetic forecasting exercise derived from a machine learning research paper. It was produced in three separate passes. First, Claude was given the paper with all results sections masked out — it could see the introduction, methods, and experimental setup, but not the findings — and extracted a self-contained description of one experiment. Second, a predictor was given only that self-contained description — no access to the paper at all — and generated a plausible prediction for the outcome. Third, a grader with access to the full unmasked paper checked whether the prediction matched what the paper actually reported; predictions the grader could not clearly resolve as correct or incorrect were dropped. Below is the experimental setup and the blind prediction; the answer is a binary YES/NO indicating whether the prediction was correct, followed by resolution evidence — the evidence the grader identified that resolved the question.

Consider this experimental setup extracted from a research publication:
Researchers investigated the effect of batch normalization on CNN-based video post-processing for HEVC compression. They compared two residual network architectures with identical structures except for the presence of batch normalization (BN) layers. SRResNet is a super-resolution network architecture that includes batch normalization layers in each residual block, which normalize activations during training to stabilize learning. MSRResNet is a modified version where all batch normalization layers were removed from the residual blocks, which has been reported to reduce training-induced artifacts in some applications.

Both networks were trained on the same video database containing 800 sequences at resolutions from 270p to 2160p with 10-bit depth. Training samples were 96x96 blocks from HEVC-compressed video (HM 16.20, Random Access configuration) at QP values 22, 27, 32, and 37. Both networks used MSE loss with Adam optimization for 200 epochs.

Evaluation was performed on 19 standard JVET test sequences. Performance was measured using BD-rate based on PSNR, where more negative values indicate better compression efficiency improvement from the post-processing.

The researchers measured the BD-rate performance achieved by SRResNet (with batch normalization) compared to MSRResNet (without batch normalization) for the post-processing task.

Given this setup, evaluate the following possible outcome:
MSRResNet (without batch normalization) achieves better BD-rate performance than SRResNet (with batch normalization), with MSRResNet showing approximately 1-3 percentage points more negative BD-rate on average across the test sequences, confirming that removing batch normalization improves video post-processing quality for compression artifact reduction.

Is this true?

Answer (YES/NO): NO